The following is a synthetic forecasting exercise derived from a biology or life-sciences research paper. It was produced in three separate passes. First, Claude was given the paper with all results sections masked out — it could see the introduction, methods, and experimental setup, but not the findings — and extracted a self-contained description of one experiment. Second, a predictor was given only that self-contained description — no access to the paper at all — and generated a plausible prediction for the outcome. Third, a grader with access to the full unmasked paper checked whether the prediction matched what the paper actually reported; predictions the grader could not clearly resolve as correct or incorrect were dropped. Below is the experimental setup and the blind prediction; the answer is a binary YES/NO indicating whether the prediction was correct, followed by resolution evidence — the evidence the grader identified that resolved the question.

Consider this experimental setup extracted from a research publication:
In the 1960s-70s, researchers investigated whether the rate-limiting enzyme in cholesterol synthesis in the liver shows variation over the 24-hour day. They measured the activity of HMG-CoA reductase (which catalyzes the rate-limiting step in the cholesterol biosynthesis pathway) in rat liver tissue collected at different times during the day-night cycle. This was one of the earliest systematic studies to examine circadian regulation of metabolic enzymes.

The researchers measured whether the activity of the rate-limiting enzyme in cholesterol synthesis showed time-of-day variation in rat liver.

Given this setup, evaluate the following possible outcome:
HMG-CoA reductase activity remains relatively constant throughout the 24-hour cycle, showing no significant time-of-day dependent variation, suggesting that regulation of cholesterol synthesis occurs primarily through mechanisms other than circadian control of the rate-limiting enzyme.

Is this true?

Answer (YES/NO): NO